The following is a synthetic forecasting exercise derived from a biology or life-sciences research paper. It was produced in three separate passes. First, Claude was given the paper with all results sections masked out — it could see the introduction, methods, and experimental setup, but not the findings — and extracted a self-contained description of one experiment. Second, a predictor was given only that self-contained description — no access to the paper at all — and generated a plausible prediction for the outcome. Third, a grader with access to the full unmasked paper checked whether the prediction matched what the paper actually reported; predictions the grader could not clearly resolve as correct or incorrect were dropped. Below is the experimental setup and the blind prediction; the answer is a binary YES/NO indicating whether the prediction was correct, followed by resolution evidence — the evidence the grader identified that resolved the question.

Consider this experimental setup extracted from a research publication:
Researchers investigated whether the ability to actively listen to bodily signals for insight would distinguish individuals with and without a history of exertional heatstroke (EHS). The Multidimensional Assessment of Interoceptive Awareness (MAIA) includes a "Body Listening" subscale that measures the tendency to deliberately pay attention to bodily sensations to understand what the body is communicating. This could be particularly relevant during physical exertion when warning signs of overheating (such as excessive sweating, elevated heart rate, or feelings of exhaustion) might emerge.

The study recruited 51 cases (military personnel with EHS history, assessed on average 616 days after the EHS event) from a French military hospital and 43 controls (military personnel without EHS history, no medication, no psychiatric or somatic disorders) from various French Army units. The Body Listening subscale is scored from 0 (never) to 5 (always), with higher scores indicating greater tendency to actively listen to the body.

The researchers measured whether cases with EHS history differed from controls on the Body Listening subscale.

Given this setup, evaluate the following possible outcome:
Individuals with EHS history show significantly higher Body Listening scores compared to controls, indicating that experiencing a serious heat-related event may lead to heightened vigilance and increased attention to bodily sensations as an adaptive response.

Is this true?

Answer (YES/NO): NO